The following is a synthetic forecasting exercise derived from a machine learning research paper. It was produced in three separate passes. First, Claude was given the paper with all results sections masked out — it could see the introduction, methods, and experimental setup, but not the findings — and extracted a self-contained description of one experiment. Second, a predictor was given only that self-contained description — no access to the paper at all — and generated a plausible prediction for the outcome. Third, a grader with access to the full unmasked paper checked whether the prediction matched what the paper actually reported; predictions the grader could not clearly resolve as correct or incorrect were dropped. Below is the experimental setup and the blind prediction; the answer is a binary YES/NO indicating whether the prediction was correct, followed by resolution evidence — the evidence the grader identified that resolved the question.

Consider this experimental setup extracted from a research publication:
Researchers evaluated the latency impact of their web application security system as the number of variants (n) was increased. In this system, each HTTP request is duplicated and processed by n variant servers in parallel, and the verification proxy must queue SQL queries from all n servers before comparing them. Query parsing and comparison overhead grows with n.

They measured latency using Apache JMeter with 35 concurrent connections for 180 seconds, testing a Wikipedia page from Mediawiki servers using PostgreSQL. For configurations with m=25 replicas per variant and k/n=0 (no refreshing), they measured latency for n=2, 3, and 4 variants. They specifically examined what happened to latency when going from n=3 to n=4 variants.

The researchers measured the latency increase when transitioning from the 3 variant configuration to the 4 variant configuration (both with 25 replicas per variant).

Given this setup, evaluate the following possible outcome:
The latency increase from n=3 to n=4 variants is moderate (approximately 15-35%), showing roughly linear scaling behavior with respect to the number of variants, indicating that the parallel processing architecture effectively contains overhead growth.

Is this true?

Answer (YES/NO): NO